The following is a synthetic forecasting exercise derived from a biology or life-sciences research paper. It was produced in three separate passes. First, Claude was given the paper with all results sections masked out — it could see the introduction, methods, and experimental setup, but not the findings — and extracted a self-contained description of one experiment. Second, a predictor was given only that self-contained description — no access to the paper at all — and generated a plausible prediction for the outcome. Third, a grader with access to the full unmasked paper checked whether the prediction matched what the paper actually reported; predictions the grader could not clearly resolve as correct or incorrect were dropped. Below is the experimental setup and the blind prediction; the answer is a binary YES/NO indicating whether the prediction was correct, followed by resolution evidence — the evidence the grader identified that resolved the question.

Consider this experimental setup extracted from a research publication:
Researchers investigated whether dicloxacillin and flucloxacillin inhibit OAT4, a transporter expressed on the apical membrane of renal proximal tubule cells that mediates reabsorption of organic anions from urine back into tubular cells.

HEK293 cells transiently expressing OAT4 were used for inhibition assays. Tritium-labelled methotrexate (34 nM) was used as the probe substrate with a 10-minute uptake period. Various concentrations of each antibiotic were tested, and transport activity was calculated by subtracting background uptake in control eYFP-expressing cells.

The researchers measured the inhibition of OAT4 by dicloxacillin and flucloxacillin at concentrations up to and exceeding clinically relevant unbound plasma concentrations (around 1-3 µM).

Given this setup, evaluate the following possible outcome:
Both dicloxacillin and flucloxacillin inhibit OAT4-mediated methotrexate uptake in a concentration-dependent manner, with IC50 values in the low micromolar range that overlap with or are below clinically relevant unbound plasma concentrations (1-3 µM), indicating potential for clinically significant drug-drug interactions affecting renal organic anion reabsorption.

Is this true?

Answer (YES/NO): NO